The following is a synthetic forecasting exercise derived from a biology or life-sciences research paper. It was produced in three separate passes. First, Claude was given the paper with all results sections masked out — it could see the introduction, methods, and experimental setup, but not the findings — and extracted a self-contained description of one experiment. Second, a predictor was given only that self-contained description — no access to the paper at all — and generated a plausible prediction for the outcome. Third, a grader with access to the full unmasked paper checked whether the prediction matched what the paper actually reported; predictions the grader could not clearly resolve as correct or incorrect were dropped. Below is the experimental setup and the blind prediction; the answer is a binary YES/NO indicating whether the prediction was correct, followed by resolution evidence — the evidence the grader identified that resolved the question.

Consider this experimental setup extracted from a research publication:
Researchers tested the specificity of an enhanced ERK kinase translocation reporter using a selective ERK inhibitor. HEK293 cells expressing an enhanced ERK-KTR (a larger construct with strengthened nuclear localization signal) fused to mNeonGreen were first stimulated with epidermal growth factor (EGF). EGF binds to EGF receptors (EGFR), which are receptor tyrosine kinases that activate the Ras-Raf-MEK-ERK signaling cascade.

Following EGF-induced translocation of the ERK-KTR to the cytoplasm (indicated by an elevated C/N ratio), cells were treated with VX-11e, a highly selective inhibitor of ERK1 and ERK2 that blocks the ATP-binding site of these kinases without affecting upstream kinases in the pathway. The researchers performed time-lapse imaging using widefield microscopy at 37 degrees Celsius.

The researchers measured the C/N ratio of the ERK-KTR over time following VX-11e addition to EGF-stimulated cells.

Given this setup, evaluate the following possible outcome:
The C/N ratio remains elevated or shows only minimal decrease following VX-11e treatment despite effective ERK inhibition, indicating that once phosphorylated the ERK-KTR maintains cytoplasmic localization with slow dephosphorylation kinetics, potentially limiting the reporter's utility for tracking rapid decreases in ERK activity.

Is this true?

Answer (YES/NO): NO